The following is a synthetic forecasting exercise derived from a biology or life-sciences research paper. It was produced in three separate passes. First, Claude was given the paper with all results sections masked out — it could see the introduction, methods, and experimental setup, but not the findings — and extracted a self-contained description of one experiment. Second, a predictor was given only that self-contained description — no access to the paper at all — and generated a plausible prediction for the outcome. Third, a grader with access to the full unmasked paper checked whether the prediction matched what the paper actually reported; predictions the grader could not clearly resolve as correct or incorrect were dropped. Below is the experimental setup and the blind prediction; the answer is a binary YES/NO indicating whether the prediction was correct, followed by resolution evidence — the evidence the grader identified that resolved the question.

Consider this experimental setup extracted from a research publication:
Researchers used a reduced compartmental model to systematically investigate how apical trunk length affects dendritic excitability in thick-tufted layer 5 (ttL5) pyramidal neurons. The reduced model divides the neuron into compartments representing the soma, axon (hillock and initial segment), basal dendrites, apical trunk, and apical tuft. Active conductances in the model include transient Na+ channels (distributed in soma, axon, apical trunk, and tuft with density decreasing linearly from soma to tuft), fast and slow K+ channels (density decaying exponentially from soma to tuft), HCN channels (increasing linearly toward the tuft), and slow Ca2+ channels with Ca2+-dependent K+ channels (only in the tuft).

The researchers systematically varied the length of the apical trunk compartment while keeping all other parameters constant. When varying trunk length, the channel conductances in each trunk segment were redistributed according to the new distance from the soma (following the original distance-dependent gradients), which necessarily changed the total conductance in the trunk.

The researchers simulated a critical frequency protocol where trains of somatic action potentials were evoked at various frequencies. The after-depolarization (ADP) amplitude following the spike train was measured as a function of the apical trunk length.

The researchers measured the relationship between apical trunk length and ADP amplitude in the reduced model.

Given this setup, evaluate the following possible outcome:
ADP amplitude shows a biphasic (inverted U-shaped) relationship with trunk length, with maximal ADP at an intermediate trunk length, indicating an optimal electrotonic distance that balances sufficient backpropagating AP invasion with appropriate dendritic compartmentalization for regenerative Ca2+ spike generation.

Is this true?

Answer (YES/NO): NO